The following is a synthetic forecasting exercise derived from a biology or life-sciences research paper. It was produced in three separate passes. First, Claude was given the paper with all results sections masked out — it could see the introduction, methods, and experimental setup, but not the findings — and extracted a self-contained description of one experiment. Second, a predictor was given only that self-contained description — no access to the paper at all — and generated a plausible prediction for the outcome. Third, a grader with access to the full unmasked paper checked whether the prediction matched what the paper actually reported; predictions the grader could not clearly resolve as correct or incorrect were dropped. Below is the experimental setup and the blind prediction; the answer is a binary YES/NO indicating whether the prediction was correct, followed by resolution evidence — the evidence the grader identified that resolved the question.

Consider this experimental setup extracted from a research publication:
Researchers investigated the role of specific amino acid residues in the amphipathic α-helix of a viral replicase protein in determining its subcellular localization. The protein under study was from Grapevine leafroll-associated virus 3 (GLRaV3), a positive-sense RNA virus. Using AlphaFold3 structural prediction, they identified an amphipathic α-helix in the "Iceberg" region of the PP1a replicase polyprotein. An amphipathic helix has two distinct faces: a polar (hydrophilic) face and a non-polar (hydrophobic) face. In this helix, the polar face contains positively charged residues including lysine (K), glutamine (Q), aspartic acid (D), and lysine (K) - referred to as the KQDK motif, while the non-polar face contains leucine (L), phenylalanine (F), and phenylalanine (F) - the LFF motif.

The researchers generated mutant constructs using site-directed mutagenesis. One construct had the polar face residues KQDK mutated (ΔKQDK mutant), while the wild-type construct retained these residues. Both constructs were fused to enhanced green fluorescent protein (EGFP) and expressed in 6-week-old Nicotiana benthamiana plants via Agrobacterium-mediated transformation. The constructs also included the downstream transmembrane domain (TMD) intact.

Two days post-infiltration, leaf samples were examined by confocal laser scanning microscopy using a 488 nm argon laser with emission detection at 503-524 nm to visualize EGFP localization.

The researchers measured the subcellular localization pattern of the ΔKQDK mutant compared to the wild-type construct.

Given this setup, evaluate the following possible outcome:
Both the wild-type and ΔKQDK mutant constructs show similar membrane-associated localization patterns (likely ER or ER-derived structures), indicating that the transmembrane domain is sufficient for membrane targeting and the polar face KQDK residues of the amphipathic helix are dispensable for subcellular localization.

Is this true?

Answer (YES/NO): NO